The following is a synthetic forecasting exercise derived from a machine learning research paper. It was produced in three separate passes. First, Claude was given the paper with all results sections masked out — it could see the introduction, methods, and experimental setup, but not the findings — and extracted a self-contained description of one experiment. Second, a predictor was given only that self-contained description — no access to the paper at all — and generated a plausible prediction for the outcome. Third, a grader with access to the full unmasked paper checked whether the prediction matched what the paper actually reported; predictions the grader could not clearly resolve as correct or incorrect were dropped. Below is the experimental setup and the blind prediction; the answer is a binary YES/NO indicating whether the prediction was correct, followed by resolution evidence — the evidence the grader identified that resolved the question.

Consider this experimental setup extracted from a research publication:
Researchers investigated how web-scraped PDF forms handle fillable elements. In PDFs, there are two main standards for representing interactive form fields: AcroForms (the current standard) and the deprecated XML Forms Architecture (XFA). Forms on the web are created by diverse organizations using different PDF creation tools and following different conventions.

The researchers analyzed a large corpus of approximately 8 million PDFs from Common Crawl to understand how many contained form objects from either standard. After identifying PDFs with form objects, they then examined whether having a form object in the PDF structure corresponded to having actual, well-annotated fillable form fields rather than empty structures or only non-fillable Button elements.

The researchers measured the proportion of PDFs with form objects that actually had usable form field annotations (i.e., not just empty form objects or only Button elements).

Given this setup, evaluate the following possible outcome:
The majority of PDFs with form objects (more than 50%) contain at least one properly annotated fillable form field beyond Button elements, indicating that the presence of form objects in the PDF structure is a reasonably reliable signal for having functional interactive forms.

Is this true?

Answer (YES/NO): NO